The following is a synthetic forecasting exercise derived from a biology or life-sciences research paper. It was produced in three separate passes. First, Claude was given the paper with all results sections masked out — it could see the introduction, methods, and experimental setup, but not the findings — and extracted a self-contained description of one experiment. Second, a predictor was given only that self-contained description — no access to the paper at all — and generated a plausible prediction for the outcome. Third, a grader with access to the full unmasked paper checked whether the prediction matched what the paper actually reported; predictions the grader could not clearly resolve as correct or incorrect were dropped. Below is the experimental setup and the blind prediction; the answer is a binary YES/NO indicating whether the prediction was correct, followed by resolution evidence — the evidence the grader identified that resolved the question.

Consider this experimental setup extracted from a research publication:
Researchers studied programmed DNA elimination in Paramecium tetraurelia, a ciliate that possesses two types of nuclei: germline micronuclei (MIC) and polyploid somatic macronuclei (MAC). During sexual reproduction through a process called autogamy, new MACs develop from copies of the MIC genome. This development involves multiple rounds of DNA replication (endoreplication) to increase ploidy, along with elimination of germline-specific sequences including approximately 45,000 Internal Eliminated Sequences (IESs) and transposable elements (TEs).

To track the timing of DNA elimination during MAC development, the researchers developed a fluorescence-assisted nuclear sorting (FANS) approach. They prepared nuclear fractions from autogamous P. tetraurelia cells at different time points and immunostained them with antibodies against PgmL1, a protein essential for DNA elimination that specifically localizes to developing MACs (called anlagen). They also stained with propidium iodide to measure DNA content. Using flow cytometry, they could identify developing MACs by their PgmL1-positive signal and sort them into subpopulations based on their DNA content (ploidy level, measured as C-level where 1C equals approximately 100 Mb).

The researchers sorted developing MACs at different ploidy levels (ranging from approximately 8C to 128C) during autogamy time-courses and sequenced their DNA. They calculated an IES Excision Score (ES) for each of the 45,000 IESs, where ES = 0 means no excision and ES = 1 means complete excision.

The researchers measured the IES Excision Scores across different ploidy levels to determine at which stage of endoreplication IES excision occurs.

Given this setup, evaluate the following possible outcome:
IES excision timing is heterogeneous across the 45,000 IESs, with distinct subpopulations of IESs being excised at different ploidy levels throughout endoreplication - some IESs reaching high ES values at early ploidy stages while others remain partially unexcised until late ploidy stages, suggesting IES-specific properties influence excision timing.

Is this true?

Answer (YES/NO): YES